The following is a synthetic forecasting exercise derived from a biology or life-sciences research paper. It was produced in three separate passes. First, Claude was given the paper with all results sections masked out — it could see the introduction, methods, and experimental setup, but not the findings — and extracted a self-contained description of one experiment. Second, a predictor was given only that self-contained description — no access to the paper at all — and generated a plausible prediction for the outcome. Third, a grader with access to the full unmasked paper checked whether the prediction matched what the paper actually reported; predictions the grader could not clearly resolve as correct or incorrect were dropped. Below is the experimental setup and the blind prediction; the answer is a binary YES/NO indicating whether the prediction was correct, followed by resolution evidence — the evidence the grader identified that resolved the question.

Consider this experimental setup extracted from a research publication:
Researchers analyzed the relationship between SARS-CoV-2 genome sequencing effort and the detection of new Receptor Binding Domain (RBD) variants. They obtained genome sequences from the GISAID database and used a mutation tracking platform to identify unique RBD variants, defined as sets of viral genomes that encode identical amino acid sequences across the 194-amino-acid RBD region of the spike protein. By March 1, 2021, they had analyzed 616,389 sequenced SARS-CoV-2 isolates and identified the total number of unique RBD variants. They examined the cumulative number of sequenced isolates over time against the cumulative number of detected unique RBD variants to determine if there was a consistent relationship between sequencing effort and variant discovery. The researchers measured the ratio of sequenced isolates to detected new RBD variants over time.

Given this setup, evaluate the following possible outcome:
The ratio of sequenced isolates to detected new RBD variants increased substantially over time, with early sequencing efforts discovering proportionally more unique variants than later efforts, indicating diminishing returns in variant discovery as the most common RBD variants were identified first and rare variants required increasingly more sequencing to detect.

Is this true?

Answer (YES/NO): NO